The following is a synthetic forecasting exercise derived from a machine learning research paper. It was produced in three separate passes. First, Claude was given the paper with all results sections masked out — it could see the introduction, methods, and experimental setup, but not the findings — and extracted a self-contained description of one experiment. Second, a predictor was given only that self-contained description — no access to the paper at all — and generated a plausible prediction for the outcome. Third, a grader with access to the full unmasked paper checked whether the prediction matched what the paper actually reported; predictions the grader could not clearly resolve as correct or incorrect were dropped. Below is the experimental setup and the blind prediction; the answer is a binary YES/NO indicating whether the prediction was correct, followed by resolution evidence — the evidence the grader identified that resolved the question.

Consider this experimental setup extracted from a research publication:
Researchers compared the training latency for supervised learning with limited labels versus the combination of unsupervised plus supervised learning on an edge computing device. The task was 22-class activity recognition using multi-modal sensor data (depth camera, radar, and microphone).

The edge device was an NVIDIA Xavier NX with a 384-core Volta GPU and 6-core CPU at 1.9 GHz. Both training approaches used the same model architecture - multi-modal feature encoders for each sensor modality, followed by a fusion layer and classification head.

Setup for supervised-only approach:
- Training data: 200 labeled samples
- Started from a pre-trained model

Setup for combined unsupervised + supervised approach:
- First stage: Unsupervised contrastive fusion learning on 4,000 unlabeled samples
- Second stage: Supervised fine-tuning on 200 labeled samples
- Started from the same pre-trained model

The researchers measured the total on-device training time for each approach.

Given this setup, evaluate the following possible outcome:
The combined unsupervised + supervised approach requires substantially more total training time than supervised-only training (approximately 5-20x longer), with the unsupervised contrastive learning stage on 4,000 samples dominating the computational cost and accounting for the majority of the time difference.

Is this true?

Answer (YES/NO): NO